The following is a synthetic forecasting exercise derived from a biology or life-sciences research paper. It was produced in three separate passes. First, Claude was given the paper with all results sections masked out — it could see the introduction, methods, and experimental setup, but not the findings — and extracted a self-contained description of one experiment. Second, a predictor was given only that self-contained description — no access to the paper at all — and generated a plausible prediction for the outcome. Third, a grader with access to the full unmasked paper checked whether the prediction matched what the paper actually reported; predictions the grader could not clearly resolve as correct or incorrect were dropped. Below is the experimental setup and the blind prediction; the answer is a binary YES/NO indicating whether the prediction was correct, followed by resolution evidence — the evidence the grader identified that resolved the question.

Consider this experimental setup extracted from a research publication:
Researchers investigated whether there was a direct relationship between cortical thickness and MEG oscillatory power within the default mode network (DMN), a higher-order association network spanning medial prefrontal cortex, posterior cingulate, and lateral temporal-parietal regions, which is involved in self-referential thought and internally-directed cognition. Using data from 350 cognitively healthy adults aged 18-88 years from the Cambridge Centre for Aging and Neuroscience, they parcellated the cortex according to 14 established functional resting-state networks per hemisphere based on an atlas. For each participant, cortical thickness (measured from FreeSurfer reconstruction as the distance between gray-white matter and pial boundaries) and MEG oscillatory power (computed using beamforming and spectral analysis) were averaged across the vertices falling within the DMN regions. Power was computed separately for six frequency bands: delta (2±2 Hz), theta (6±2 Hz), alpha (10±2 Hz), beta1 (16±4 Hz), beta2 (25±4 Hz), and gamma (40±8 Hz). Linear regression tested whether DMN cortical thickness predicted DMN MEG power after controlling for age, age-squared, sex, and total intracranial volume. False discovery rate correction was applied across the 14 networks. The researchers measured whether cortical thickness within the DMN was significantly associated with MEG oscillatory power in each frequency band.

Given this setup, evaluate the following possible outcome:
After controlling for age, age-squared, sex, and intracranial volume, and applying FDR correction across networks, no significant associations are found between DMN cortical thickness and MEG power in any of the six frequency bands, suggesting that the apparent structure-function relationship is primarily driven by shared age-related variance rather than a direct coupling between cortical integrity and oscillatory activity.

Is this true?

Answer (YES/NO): NO